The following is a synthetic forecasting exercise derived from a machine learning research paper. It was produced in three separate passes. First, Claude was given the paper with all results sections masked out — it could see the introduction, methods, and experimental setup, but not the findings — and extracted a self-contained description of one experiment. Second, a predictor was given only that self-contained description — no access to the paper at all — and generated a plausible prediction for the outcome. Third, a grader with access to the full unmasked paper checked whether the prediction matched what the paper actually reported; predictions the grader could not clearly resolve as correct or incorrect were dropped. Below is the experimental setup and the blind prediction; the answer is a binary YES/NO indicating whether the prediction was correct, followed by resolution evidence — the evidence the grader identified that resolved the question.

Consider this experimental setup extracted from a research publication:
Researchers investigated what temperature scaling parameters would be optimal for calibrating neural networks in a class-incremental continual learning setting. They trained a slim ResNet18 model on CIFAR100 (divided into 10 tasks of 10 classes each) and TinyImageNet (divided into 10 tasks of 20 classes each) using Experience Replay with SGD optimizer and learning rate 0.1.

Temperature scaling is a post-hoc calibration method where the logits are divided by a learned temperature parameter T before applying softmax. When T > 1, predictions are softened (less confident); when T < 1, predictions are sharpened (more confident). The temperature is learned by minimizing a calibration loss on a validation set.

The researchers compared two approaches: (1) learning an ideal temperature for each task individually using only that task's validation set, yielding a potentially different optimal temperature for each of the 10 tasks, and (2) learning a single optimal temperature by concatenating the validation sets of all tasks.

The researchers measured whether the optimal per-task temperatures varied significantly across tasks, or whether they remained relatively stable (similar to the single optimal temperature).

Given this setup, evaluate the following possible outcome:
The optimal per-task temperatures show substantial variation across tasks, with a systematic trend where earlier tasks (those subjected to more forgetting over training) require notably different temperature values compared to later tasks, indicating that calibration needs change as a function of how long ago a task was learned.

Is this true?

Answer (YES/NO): YES